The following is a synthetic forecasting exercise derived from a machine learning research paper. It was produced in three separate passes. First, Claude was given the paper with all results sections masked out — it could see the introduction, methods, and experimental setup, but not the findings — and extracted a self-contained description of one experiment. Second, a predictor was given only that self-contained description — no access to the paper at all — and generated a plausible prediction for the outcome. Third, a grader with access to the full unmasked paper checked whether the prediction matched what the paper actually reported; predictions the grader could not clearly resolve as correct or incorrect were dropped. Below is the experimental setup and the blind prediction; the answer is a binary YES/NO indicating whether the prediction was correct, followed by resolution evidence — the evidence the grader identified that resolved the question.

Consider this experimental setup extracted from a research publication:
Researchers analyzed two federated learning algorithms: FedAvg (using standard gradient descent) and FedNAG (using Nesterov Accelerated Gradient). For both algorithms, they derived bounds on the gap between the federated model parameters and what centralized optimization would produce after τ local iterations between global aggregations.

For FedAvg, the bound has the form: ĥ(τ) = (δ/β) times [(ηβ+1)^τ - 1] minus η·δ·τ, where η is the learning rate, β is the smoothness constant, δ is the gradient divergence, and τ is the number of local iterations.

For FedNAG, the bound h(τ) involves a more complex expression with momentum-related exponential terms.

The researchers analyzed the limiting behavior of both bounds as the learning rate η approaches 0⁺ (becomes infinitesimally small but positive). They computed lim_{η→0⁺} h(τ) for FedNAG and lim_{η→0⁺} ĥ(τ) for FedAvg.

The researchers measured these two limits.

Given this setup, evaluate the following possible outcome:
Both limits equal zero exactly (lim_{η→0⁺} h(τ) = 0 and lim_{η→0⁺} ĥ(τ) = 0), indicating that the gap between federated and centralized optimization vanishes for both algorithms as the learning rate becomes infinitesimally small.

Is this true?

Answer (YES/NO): YES